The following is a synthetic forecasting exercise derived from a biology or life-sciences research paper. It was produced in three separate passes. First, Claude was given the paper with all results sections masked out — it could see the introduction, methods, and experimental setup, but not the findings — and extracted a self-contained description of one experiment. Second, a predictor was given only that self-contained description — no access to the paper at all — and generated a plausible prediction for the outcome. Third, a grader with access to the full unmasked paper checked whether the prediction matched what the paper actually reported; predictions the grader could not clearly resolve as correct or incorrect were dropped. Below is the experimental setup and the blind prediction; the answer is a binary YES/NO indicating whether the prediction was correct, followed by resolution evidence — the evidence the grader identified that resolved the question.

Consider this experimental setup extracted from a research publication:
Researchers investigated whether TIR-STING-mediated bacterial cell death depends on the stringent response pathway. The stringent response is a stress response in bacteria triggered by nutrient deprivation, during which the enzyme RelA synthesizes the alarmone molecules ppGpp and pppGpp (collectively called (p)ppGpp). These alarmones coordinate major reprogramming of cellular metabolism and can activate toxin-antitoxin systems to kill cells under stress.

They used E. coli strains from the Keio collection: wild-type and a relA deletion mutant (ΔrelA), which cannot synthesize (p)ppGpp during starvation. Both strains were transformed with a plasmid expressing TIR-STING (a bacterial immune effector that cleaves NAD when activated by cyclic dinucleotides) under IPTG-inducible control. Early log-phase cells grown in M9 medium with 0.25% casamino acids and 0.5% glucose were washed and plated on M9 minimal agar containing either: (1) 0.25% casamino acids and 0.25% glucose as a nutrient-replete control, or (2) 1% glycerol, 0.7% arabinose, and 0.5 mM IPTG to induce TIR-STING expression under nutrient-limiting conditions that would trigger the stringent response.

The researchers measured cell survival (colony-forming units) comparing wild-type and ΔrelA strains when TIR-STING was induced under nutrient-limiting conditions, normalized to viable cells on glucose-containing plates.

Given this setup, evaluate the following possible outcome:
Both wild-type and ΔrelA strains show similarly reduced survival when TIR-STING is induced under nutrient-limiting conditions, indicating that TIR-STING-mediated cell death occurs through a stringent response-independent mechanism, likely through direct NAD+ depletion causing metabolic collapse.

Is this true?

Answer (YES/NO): NO